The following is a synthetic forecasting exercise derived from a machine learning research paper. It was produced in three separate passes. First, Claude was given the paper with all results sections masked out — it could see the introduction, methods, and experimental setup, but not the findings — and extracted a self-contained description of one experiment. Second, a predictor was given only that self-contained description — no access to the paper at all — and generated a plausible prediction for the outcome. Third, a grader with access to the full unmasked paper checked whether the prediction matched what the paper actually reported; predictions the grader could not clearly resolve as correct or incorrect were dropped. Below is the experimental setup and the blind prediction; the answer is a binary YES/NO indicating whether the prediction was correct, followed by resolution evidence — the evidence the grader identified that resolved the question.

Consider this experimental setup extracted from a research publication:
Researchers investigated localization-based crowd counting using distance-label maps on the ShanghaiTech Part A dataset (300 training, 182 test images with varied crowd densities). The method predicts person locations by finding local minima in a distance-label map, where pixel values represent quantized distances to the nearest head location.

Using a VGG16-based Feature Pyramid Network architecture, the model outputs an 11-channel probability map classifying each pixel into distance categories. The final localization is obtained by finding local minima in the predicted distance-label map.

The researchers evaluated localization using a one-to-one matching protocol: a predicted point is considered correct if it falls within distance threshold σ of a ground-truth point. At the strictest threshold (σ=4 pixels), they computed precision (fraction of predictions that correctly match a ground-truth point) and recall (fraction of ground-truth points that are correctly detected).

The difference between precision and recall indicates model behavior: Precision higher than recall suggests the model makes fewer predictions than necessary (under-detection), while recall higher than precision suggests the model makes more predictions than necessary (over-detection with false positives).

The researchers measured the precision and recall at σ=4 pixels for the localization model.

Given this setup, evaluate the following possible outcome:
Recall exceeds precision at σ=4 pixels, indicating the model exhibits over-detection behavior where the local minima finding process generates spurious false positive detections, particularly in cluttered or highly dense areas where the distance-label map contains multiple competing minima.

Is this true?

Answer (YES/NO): NO